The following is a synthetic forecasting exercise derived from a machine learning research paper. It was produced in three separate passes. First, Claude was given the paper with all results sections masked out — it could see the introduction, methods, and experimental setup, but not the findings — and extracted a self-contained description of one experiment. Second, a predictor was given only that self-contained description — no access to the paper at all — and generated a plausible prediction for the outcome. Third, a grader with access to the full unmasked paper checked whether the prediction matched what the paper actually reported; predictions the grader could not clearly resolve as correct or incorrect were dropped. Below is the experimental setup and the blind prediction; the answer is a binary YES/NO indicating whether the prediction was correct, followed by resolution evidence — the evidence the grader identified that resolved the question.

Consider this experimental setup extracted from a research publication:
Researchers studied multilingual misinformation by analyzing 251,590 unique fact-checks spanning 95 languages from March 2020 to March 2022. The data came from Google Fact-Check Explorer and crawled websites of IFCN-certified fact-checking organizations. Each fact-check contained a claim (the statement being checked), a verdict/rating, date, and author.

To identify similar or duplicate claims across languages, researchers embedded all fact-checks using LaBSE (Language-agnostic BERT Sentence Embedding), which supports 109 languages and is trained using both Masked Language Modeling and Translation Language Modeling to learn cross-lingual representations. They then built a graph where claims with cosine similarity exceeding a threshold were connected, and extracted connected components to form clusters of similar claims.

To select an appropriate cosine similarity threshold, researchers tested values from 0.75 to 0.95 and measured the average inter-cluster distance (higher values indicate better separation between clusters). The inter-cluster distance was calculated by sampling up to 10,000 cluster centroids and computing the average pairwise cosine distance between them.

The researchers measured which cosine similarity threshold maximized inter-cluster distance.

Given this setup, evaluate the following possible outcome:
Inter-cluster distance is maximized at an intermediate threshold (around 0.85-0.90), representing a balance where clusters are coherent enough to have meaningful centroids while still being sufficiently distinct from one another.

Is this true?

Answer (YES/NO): YES